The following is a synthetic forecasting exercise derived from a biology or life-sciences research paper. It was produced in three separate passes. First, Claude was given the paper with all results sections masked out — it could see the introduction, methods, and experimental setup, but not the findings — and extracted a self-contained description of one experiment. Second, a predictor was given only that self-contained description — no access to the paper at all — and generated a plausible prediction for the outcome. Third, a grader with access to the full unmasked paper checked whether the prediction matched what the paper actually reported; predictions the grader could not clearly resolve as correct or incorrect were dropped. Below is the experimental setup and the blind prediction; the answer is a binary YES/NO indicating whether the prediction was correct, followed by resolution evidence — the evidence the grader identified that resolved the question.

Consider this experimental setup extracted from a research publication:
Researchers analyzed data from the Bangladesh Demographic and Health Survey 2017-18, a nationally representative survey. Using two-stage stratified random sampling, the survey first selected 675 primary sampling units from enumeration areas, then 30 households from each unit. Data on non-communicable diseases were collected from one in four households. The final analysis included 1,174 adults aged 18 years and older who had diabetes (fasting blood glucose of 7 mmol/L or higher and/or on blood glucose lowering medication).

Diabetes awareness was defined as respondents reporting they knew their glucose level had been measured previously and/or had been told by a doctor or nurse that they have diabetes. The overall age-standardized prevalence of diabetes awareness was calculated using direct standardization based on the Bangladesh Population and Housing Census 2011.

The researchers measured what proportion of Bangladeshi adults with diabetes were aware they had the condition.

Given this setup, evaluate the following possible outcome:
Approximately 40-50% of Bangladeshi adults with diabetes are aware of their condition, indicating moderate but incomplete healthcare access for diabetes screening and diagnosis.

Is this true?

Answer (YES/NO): NO